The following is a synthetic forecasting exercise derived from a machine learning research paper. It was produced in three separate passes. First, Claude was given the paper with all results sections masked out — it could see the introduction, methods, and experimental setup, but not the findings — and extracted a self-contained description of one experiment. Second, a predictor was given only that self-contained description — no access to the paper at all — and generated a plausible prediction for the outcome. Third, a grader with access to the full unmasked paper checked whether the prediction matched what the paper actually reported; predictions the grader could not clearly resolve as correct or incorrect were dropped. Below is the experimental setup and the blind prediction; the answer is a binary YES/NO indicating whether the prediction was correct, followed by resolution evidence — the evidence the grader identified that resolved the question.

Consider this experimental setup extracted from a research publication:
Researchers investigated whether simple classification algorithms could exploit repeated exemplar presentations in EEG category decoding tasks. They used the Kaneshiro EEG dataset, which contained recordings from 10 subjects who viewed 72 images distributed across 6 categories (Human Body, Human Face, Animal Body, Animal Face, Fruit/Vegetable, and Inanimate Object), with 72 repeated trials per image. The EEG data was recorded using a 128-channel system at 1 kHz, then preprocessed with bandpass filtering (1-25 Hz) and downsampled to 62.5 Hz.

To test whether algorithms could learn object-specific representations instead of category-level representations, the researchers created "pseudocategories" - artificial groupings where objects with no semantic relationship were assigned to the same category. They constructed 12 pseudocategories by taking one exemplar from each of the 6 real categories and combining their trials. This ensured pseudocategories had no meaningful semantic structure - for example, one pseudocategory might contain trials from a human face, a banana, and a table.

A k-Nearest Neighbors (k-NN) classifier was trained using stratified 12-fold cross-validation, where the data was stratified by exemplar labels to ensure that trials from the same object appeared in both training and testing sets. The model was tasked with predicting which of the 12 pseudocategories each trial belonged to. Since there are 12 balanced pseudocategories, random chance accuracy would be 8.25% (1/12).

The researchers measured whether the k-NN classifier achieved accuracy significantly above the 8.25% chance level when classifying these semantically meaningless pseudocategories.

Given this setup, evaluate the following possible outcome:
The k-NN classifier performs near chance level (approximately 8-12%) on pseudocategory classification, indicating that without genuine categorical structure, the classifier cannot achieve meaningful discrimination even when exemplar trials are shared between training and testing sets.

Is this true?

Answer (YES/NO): NO